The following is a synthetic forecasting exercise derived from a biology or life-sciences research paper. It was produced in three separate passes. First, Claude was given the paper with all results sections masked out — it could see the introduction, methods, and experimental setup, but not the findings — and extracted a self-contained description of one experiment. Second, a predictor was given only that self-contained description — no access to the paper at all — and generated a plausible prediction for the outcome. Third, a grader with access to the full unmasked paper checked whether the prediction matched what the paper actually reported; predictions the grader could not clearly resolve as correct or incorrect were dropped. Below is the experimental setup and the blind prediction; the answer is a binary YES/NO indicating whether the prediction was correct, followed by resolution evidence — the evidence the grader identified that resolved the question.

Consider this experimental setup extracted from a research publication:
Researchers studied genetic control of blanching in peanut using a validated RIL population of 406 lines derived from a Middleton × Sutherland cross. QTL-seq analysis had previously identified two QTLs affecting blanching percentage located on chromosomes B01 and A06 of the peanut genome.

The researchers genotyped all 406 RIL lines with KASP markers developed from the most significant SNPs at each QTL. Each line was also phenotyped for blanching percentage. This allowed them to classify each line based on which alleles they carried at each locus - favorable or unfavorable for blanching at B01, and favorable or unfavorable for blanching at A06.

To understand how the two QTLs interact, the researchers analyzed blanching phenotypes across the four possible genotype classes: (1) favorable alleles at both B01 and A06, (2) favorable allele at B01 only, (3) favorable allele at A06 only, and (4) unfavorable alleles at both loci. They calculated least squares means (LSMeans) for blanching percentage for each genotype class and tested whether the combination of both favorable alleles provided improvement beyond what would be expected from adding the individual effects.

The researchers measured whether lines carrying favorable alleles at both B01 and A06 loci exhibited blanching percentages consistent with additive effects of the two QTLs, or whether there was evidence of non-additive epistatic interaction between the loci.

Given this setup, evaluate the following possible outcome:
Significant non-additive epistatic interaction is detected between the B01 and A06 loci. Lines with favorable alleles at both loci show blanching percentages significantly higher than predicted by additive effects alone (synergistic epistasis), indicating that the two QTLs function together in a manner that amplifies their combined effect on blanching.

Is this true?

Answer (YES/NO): NO